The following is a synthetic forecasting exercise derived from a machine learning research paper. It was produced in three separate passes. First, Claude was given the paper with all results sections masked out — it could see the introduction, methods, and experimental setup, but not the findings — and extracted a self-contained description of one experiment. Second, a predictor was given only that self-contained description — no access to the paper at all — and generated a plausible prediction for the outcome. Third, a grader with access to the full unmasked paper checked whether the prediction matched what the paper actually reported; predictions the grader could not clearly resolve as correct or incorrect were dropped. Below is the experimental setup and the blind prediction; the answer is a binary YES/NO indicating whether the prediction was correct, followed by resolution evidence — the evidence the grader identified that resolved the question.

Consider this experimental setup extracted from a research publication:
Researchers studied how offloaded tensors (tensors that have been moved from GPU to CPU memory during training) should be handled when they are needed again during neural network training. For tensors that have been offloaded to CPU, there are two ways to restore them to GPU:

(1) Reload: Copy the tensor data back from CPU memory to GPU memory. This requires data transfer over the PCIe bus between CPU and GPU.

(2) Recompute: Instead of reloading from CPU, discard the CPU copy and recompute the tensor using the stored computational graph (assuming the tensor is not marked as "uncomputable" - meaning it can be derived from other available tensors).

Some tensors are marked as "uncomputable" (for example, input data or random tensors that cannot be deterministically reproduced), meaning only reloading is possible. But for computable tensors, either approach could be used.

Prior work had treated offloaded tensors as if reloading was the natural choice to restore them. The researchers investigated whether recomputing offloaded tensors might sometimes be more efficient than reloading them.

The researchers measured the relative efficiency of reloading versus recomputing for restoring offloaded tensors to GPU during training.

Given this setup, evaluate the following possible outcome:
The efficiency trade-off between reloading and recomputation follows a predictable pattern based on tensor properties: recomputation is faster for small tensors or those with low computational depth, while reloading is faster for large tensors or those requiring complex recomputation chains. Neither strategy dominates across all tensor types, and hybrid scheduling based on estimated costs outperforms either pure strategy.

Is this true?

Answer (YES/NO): NO